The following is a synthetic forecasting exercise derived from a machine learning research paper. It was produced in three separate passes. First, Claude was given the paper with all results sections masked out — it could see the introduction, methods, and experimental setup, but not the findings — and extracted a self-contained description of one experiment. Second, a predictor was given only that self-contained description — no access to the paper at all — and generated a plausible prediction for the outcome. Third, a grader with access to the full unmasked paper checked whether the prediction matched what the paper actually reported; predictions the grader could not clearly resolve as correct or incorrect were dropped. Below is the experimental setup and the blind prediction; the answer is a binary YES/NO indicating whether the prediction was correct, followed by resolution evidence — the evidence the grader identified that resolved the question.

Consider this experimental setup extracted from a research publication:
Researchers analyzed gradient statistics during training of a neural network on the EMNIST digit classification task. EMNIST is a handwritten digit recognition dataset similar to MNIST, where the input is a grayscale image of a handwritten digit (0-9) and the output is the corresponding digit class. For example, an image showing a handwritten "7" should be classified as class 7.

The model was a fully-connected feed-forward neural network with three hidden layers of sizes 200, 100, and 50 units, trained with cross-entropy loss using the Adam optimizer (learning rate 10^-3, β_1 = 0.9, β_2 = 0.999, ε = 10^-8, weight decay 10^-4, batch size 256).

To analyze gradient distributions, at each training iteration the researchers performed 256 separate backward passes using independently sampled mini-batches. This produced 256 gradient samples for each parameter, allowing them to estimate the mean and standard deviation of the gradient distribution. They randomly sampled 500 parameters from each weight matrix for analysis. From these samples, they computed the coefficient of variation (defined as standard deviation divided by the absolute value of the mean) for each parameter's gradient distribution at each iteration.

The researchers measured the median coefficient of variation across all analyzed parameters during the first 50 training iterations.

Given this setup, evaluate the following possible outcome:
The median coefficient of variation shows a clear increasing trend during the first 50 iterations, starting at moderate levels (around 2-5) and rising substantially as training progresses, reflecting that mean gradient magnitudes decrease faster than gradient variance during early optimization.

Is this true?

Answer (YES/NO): NO